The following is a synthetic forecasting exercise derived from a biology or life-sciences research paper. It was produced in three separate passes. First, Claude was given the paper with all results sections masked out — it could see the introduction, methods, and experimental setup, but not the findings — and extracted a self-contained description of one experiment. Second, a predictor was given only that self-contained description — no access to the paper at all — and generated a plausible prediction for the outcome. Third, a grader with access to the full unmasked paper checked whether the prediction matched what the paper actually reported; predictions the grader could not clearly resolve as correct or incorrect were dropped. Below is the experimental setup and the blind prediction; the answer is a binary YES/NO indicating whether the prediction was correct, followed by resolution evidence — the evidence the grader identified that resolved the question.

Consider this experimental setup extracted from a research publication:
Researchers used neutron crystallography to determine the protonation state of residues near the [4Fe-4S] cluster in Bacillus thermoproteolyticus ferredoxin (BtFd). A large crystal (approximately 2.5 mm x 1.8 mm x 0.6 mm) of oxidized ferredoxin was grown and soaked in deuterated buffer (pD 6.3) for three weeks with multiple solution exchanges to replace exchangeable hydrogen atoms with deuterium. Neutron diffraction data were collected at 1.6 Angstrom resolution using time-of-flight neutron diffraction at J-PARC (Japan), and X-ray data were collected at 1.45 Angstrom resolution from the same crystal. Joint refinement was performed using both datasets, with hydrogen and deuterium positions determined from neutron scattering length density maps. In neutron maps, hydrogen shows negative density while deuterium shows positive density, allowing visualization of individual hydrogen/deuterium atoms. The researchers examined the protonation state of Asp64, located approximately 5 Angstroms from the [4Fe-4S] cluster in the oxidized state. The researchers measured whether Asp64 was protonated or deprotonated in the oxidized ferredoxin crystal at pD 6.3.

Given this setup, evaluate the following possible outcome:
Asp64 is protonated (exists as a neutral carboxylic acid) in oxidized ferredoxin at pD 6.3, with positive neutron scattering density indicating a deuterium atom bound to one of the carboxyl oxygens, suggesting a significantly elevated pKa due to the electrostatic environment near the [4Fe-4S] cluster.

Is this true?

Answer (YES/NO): NO